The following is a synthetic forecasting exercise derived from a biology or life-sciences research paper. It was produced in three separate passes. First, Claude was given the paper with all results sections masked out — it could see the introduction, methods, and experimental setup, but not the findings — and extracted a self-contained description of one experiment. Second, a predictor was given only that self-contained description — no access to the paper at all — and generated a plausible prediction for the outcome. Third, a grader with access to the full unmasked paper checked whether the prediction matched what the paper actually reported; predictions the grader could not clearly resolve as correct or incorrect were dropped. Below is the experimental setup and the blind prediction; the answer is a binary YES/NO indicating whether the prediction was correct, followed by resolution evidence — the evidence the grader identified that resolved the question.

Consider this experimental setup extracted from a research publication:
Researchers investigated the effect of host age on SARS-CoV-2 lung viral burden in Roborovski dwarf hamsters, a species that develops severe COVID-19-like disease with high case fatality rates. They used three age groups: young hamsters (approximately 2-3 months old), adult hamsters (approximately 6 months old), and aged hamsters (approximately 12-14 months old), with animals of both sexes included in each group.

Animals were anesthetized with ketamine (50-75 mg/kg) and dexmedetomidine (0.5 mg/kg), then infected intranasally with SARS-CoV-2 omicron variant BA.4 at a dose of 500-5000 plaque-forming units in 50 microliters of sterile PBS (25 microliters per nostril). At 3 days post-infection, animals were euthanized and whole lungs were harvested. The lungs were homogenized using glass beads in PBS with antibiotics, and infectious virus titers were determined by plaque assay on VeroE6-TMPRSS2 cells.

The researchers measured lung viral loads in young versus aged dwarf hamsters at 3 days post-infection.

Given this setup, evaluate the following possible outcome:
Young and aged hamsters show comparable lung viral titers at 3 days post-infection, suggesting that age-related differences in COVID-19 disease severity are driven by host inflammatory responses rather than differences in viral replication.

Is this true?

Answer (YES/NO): NO